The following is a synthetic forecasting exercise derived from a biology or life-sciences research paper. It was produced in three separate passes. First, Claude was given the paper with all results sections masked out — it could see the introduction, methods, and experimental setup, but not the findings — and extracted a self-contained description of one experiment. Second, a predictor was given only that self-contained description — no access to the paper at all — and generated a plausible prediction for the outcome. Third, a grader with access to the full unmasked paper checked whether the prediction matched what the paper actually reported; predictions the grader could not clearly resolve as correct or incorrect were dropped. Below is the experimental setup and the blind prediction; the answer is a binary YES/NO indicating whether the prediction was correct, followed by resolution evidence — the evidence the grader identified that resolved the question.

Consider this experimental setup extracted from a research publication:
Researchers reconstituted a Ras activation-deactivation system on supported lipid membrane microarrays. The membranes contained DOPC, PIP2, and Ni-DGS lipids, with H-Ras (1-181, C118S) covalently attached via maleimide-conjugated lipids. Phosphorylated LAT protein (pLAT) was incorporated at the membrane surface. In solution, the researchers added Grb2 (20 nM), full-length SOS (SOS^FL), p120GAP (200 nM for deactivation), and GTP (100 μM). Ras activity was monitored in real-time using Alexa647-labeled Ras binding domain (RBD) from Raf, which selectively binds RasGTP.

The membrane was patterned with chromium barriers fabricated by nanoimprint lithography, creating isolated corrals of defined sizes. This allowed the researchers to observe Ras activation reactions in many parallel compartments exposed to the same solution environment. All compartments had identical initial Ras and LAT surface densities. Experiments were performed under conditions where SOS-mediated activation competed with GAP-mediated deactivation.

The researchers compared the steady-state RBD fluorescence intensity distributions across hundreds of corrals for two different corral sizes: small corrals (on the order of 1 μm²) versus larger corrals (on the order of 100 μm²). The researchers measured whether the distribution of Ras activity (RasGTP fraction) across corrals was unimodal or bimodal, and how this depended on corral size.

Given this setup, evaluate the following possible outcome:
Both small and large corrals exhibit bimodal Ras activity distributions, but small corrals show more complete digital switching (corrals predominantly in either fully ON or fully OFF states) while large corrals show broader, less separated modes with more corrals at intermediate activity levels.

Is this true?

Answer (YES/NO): NO